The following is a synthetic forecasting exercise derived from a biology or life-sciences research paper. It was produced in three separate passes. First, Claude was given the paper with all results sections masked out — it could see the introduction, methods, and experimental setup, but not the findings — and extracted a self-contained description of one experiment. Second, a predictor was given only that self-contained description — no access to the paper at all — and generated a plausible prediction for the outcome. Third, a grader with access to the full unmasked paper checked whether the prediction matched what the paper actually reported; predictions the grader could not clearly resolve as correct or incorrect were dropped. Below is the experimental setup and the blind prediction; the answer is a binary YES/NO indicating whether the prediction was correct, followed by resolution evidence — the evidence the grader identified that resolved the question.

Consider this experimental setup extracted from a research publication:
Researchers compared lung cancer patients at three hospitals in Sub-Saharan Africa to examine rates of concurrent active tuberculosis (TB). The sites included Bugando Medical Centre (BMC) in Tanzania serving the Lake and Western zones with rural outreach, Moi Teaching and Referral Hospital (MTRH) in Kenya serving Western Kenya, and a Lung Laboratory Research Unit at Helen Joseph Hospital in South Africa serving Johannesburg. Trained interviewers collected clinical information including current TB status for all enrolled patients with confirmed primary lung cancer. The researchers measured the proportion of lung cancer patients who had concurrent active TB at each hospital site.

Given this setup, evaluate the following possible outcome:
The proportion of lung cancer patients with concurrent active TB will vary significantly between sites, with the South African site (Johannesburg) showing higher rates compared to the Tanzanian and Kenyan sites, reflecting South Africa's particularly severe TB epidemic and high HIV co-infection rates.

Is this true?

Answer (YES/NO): NO